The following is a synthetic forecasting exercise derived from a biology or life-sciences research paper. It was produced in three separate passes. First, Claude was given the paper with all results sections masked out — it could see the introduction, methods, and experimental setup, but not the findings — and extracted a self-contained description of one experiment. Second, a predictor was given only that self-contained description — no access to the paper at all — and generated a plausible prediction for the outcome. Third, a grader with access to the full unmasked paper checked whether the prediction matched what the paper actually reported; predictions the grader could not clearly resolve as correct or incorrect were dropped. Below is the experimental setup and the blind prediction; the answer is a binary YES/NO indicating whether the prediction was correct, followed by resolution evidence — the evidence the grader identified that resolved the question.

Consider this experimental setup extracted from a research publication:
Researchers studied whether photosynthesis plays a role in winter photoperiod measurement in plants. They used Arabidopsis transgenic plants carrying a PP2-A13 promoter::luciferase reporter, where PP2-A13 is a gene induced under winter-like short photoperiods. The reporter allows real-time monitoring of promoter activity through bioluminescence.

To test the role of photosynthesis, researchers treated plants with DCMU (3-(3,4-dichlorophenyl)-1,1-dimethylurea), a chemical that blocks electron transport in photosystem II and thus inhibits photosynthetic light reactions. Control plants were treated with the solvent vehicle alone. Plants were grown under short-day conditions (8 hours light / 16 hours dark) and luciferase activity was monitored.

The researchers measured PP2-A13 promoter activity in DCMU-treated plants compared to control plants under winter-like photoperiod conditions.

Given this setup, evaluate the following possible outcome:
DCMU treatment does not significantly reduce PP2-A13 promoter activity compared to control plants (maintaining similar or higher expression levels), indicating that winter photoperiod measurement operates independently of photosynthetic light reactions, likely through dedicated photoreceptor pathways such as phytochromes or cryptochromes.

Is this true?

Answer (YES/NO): NO